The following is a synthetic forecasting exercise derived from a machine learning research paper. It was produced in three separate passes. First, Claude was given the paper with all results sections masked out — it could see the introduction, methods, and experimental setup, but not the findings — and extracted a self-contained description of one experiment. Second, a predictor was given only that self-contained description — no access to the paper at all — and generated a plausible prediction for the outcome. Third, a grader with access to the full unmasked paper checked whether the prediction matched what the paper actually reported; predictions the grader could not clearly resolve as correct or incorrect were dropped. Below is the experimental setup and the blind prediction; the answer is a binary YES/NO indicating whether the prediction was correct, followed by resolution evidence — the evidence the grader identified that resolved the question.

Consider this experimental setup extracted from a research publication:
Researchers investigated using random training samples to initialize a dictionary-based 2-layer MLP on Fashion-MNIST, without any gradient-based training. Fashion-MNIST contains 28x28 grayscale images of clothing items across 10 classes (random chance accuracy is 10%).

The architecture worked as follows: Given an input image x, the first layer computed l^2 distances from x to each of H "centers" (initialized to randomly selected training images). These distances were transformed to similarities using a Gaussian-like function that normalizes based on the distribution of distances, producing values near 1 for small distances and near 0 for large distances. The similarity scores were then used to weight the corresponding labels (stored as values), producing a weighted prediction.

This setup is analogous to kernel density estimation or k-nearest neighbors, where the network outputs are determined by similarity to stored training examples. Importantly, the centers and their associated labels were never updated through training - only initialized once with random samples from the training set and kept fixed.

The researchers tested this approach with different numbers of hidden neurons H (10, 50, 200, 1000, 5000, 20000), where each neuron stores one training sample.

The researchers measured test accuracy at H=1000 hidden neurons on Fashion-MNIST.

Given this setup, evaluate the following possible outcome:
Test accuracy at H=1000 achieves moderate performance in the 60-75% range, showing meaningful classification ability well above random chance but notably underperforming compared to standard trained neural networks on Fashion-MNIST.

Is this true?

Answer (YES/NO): YES